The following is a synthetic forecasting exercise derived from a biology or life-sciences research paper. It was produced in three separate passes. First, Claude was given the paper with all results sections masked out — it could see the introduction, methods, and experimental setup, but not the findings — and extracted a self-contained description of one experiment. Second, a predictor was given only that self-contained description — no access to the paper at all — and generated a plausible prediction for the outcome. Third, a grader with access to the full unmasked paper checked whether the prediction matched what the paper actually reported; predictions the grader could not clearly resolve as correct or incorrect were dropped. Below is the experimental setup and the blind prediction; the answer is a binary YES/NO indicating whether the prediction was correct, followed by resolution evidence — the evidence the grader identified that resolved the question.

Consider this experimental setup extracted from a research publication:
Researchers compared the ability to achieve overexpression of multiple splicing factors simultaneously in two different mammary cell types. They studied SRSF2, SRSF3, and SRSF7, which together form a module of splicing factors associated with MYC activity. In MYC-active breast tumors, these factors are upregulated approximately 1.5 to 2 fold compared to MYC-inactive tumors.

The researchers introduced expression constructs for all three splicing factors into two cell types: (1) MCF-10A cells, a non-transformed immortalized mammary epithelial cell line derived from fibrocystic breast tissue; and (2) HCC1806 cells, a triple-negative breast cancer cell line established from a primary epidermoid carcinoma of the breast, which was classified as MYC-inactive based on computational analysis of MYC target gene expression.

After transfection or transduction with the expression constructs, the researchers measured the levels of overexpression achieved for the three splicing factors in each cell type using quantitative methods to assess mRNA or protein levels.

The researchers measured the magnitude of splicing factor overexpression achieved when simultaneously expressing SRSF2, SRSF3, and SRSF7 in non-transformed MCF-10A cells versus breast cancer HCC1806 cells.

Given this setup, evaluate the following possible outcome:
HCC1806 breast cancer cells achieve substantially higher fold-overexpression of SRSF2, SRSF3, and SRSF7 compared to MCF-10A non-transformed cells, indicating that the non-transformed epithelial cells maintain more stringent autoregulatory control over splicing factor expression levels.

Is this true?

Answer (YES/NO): NO